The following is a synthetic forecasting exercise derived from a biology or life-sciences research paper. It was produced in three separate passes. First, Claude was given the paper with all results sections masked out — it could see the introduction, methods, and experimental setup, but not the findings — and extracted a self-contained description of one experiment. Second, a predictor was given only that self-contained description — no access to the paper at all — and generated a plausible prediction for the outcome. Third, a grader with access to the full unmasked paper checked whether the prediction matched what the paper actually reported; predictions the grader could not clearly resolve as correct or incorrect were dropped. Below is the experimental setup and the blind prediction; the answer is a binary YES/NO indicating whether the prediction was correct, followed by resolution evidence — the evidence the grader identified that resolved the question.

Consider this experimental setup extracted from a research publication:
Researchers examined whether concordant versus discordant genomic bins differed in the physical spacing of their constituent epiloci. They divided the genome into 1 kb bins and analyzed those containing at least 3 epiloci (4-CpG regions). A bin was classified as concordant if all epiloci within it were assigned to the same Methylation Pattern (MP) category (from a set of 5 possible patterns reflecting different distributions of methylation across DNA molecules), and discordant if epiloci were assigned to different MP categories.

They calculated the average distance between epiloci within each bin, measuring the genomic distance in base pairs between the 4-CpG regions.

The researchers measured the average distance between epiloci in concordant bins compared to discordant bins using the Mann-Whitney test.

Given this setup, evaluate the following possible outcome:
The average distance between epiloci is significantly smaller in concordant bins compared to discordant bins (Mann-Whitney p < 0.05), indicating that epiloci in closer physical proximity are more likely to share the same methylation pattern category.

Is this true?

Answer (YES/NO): YES